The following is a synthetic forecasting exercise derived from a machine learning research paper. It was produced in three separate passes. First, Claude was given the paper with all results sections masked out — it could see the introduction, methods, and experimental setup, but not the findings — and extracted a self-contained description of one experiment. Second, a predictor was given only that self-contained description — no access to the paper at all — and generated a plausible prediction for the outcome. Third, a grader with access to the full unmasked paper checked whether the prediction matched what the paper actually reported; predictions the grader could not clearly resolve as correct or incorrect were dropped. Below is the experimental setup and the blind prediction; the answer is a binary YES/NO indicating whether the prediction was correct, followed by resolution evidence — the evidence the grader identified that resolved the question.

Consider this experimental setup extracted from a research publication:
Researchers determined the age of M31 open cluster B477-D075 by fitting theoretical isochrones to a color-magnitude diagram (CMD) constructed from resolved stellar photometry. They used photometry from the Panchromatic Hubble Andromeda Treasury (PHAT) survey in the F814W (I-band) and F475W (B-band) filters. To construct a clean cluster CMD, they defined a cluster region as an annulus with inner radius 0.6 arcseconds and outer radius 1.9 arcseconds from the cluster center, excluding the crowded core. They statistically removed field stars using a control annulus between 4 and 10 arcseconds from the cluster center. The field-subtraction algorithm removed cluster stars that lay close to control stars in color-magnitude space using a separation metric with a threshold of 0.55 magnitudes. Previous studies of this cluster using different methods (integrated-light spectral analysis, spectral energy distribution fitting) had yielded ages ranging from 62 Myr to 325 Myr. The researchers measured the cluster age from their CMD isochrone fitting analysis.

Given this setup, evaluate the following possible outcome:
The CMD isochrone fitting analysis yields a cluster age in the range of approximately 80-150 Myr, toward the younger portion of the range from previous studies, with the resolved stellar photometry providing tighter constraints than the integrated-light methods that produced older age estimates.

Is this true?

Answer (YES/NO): NO